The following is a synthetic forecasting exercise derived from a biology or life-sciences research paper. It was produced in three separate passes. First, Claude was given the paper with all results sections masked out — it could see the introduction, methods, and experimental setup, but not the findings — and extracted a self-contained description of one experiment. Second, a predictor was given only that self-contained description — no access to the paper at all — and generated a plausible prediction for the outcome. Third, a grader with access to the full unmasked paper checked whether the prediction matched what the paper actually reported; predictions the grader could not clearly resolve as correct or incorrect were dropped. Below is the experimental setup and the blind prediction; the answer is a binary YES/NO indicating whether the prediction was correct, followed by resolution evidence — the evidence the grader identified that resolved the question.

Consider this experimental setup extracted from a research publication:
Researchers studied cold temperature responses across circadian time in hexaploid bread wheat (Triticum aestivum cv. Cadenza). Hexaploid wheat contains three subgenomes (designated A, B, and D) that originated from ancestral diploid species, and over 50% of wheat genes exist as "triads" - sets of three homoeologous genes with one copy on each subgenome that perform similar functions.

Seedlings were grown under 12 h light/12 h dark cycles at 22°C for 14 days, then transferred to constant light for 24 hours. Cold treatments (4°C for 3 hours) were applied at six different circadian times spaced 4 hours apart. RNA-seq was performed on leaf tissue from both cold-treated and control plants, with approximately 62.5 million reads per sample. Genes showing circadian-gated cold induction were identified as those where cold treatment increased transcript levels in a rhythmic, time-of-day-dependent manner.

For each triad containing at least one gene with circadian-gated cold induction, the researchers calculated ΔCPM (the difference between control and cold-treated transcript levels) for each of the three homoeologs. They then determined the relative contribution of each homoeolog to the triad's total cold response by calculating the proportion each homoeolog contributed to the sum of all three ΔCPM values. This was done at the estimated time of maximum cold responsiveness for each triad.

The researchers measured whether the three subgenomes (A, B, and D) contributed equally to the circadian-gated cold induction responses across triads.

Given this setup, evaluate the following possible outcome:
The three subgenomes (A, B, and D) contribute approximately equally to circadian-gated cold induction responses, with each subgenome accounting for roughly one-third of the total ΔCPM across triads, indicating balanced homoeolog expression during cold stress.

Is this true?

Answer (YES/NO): YES